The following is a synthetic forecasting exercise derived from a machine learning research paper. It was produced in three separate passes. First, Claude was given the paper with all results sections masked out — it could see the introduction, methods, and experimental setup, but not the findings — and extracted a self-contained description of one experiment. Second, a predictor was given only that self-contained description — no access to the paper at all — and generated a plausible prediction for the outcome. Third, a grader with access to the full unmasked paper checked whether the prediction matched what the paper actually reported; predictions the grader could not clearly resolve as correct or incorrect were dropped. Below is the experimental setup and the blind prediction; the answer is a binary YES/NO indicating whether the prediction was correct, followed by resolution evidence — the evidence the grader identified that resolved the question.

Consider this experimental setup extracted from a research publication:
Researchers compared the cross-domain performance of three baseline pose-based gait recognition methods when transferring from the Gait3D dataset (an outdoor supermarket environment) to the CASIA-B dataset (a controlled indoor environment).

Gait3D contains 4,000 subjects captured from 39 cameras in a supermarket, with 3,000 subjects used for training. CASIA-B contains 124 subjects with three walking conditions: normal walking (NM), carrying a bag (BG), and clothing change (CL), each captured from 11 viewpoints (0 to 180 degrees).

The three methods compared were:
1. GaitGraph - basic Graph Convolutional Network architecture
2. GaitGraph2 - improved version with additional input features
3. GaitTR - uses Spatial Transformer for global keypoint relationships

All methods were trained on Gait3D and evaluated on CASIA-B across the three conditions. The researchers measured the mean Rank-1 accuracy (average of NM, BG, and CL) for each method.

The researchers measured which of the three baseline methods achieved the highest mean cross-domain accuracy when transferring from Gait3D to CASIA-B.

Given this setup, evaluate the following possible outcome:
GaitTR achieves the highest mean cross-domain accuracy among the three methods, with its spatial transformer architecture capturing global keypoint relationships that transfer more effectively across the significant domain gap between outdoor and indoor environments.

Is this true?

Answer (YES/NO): NO